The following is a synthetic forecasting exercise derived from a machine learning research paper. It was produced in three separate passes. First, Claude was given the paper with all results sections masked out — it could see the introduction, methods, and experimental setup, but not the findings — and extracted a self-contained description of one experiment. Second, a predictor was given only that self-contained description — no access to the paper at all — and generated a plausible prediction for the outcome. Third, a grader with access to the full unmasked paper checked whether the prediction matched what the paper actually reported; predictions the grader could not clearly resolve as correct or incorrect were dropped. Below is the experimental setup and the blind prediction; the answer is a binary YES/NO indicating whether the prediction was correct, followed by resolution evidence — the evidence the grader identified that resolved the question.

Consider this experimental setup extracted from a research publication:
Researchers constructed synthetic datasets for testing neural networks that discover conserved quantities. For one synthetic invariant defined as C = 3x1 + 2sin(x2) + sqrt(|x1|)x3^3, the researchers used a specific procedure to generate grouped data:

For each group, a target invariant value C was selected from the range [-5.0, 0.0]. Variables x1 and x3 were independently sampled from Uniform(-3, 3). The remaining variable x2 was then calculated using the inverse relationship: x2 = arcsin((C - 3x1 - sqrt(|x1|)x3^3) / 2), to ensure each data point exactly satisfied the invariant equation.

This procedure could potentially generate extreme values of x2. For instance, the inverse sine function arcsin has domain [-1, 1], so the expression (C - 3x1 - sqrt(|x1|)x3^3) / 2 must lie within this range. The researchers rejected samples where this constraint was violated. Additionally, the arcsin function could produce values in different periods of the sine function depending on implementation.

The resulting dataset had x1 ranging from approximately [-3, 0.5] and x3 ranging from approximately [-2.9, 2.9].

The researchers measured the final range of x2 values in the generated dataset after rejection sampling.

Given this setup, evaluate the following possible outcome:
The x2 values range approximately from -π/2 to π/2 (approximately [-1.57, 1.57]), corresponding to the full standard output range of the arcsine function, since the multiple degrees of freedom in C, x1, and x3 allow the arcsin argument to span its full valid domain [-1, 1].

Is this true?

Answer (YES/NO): NO